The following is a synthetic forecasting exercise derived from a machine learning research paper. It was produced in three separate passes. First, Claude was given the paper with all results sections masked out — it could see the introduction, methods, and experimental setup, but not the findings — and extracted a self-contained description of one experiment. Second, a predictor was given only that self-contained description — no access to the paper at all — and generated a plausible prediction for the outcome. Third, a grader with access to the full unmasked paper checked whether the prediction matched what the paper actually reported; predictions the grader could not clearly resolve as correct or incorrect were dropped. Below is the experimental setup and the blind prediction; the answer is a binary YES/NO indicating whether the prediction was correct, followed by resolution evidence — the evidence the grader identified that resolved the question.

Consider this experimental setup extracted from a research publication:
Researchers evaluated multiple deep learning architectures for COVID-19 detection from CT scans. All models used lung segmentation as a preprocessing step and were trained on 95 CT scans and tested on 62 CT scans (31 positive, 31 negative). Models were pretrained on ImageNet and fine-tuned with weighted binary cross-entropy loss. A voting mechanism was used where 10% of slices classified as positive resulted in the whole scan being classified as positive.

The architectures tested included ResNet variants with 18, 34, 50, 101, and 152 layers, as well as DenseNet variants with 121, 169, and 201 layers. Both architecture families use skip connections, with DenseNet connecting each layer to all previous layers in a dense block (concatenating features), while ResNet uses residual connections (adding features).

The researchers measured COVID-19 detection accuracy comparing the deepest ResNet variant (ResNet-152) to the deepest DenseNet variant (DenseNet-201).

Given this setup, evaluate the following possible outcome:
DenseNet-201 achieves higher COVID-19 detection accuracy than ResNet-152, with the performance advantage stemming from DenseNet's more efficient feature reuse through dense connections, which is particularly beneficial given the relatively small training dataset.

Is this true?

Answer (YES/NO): NO